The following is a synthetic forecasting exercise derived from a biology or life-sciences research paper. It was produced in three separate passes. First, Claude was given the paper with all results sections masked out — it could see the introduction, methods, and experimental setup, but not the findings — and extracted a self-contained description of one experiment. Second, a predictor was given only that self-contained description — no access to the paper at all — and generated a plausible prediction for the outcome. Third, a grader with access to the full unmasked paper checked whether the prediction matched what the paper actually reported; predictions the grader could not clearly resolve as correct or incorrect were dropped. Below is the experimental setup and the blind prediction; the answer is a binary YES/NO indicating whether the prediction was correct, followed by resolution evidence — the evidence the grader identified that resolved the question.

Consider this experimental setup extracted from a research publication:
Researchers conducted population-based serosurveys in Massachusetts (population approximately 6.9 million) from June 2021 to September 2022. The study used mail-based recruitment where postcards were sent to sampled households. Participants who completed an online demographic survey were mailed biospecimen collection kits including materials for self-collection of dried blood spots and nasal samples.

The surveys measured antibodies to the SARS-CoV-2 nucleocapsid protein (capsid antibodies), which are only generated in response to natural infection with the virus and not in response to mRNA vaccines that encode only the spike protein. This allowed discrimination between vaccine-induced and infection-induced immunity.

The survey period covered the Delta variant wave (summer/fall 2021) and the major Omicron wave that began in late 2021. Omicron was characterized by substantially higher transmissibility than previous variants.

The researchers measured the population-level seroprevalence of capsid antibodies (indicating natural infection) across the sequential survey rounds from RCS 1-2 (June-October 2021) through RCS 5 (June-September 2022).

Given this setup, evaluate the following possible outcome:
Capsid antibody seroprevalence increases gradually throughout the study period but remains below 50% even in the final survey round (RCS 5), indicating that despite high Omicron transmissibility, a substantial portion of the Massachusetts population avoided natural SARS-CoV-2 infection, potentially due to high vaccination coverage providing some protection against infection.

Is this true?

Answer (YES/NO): NO